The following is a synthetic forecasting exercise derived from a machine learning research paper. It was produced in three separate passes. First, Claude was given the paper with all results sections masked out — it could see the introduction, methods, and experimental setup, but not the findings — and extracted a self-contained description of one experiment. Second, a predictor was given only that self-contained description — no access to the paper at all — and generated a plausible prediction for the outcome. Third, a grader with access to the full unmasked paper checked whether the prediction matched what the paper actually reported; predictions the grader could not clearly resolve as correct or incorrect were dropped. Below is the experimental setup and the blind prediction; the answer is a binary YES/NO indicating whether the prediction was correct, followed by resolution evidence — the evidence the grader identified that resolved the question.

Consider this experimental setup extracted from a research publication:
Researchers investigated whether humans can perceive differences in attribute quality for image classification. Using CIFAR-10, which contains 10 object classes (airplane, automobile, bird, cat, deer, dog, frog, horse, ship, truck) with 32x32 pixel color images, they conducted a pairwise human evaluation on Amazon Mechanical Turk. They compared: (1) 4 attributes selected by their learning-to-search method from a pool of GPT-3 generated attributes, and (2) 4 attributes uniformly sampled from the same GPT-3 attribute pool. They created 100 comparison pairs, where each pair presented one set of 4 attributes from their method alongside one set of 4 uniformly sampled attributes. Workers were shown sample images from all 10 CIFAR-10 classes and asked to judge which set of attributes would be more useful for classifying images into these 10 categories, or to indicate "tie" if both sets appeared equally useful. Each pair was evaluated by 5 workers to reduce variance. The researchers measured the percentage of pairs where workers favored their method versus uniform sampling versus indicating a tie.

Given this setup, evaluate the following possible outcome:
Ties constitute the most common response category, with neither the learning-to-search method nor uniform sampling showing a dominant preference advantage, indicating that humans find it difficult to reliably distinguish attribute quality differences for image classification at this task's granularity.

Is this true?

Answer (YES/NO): YES